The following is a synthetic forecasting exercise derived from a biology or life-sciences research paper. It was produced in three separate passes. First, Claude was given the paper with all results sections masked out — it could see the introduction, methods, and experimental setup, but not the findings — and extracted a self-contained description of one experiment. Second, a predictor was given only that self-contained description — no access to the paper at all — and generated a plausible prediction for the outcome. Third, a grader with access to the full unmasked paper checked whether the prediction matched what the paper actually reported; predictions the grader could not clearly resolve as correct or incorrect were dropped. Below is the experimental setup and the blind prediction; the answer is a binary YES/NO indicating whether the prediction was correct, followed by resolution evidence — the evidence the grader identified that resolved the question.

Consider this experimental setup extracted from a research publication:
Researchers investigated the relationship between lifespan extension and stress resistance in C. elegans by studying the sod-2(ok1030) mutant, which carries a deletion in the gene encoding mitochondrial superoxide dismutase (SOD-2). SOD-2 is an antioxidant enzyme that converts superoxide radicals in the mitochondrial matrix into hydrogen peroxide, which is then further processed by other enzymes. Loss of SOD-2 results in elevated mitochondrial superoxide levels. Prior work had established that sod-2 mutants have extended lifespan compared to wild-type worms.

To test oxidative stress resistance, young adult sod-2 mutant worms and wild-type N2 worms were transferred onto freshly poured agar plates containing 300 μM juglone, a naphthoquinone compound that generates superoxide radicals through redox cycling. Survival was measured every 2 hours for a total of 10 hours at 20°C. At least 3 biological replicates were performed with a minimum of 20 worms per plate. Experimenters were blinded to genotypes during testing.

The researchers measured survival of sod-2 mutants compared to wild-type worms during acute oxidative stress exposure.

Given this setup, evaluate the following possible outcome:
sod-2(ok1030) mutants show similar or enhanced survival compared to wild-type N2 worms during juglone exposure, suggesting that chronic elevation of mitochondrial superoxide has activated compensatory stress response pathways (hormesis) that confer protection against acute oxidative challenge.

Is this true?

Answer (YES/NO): NO